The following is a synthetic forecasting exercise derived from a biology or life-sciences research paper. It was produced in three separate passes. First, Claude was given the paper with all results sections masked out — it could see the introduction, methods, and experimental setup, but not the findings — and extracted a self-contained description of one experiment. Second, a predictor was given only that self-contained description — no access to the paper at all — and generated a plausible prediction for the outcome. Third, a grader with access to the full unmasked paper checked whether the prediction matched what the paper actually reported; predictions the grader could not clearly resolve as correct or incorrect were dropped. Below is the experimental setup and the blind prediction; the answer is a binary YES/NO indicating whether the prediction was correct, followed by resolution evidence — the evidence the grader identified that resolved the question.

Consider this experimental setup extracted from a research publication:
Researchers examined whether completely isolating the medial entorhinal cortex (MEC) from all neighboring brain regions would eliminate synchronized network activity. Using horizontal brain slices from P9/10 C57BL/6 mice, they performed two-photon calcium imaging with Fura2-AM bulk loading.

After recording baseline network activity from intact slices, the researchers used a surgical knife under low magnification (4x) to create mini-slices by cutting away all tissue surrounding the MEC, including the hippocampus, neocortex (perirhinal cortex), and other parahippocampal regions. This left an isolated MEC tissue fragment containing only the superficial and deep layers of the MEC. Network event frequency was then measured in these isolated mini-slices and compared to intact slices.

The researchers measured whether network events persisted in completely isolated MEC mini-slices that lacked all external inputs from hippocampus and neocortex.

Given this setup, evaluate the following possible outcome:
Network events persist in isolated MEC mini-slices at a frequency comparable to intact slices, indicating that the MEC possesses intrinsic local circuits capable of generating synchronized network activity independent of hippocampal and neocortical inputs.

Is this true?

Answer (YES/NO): NO